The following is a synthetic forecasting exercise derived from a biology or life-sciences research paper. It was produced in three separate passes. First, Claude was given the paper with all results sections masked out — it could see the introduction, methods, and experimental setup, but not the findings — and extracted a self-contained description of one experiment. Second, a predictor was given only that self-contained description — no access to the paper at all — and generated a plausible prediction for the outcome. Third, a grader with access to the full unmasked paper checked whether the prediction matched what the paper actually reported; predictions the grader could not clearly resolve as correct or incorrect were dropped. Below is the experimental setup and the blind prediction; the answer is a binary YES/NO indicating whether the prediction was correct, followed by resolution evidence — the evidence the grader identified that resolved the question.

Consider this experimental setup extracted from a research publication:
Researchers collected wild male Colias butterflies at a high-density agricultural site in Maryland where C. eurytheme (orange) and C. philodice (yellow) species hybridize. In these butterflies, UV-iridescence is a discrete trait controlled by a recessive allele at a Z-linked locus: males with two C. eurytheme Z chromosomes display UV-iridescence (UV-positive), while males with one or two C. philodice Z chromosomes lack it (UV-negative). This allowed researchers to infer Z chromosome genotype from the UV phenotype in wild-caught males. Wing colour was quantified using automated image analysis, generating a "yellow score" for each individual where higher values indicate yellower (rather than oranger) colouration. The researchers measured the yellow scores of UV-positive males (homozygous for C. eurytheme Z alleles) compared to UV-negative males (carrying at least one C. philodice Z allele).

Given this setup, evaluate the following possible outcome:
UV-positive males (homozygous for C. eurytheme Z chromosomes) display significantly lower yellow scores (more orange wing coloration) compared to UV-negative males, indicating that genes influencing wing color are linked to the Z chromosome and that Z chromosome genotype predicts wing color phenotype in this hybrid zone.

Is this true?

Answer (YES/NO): YES